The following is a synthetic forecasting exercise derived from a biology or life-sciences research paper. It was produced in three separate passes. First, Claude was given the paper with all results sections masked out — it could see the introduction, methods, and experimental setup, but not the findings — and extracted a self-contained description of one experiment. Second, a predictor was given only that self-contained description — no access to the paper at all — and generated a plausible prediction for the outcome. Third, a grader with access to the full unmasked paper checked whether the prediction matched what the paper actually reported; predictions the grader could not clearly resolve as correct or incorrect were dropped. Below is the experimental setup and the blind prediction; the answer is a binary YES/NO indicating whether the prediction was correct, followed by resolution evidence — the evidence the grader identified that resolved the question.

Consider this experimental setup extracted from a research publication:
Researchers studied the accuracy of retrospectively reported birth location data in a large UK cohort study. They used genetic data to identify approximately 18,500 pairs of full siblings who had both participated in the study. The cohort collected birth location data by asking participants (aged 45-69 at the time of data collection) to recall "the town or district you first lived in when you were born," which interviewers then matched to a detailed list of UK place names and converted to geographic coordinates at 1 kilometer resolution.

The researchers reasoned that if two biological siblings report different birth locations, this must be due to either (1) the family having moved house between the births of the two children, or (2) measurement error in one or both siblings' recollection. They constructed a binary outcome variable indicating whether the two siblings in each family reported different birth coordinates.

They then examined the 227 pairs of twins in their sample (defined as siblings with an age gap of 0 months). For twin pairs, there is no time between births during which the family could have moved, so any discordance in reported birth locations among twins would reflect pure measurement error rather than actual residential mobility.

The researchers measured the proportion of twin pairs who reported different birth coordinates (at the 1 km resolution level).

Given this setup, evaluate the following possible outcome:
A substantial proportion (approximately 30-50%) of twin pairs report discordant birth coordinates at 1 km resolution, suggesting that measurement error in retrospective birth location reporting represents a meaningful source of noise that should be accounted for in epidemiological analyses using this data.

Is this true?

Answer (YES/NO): YES